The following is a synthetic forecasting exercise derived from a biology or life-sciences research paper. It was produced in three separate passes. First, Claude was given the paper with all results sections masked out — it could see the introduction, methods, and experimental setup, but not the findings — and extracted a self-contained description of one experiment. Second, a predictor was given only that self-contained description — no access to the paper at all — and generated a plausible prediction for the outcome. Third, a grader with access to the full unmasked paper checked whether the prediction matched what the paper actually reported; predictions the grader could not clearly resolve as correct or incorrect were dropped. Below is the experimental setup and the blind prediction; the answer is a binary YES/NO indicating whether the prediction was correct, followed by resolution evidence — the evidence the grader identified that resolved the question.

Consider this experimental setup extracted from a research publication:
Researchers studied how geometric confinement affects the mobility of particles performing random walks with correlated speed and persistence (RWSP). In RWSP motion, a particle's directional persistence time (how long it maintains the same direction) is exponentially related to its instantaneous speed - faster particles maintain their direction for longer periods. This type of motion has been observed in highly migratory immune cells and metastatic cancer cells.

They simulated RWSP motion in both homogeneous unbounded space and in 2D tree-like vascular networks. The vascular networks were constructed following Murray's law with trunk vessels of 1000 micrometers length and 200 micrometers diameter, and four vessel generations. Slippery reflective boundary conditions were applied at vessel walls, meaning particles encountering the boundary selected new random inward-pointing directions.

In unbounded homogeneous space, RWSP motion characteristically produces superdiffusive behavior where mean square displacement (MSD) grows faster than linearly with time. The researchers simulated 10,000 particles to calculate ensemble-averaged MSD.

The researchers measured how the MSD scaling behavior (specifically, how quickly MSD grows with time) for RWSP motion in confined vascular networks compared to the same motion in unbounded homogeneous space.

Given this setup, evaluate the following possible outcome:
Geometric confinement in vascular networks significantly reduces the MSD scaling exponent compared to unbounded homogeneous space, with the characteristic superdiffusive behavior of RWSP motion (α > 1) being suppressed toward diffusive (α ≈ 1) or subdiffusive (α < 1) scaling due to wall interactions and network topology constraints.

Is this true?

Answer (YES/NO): NO